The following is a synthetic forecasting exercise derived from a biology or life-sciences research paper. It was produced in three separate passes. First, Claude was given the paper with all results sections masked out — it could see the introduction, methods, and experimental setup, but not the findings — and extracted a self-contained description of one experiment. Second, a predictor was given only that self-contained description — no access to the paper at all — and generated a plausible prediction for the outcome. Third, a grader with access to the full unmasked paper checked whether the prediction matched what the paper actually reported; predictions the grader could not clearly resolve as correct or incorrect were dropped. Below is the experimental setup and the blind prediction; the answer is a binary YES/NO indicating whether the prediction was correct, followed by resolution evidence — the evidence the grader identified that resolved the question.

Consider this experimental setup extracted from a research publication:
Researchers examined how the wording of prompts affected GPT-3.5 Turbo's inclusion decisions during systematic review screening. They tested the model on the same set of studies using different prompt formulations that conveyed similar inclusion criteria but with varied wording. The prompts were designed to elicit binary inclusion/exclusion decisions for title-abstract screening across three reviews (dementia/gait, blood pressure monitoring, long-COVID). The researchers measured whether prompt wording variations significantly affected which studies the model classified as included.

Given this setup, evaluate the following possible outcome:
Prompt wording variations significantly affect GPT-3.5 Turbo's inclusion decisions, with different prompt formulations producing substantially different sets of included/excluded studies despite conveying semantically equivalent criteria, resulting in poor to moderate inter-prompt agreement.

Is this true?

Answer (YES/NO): NO